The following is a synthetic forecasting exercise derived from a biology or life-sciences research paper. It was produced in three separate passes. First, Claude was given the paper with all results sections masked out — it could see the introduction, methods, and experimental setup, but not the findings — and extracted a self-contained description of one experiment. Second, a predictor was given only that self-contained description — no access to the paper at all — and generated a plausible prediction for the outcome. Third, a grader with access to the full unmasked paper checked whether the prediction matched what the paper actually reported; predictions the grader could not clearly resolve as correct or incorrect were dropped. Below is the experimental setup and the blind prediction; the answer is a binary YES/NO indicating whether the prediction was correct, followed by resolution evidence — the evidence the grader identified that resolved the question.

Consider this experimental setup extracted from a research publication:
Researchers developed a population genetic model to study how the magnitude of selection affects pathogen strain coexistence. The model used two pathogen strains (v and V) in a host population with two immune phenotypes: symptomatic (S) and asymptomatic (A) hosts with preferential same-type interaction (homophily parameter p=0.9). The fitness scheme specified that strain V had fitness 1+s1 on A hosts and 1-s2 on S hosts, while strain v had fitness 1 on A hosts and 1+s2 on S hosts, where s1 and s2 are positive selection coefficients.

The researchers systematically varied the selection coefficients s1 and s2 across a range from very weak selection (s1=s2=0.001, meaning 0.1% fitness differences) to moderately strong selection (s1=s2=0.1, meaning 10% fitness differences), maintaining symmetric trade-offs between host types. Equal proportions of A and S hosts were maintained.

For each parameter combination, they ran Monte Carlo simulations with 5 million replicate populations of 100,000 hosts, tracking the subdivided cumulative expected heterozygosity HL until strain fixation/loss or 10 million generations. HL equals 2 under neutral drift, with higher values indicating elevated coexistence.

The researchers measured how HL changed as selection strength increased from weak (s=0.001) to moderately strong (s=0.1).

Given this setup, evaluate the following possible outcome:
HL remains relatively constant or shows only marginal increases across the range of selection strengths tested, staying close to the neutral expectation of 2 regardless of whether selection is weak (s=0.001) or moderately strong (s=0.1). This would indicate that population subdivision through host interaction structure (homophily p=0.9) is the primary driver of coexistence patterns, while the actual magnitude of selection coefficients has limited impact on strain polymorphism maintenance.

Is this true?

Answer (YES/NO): NO